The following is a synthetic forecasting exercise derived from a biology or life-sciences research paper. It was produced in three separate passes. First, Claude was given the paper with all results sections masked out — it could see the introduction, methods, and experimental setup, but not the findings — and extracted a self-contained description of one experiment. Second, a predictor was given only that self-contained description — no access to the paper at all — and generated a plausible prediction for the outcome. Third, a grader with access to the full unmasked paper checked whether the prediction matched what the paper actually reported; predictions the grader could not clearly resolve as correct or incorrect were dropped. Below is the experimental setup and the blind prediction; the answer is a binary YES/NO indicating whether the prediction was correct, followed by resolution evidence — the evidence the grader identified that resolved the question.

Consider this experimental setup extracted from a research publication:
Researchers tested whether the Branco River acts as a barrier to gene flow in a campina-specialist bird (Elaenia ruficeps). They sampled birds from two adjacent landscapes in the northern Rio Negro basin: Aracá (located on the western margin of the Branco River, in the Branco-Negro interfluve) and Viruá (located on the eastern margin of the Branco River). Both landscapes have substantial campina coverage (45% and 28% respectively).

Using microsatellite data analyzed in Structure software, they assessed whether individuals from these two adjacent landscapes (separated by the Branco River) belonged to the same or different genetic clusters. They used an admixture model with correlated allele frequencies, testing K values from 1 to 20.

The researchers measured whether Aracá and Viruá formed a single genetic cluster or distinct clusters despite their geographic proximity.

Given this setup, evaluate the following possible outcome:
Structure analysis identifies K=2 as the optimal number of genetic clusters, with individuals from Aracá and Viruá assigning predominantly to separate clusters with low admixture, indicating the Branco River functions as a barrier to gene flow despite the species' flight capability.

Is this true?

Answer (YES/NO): NO